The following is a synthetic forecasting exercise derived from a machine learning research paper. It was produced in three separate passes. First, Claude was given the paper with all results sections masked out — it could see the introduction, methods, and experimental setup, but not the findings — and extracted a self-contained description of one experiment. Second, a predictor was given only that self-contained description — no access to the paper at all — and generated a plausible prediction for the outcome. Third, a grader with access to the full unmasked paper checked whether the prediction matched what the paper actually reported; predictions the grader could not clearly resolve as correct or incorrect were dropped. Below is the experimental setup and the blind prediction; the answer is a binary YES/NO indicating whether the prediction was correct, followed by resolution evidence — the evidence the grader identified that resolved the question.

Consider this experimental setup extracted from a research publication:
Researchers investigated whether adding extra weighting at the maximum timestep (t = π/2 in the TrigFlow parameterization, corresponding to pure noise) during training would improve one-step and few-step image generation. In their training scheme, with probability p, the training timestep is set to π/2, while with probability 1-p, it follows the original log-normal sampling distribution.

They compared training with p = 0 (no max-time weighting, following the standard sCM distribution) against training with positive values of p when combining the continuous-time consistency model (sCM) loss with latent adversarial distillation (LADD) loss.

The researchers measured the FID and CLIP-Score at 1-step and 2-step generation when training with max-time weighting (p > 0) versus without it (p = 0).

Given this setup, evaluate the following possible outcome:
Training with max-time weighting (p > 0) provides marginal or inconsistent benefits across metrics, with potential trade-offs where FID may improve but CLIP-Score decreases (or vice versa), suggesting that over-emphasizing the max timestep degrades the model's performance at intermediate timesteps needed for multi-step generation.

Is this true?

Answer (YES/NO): NO